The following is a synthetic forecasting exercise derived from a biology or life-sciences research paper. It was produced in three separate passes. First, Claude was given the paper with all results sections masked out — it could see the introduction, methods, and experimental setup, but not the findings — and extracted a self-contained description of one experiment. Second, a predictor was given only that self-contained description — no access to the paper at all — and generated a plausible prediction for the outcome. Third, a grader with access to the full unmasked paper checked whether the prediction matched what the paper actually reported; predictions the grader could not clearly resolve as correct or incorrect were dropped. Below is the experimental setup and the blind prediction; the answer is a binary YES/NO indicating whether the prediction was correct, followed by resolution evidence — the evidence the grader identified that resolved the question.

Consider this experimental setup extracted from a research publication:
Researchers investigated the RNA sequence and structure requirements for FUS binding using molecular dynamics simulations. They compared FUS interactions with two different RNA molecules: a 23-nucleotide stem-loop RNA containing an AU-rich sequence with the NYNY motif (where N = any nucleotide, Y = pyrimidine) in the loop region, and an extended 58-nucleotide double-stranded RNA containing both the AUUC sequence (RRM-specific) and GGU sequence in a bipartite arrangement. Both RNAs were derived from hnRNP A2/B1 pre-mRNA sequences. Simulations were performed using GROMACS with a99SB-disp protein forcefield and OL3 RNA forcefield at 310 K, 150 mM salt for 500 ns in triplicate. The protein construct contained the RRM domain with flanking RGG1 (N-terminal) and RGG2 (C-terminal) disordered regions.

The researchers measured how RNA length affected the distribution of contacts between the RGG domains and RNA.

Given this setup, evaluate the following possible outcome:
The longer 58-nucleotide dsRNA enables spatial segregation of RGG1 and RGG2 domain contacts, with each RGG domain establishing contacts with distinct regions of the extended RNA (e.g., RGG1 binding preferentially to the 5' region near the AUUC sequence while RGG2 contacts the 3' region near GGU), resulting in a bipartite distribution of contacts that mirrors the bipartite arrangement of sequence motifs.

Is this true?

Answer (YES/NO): NO